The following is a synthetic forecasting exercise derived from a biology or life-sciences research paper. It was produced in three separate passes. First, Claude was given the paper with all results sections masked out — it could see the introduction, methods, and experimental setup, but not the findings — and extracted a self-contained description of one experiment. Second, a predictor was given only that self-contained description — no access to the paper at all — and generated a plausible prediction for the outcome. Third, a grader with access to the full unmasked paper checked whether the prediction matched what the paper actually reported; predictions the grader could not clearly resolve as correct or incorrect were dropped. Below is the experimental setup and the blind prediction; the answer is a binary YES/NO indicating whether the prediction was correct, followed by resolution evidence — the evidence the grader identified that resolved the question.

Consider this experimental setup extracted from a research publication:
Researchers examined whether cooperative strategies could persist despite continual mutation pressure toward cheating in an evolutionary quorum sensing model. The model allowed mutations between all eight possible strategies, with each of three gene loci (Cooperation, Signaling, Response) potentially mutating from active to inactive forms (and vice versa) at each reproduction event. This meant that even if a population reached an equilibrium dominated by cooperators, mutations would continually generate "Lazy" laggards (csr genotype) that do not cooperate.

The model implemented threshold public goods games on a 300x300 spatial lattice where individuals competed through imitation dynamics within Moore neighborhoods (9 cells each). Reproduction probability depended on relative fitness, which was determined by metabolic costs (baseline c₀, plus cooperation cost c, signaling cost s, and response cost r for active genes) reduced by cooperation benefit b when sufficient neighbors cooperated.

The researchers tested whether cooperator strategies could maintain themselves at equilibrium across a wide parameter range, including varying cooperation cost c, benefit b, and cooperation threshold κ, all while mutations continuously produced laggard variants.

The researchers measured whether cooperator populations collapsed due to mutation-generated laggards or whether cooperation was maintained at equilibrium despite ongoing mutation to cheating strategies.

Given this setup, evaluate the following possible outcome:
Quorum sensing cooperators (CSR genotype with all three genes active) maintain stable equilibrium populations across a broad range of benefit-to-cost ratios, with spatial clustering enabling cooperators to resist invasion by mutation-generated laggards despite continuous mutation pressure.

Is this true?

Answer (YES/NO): NO